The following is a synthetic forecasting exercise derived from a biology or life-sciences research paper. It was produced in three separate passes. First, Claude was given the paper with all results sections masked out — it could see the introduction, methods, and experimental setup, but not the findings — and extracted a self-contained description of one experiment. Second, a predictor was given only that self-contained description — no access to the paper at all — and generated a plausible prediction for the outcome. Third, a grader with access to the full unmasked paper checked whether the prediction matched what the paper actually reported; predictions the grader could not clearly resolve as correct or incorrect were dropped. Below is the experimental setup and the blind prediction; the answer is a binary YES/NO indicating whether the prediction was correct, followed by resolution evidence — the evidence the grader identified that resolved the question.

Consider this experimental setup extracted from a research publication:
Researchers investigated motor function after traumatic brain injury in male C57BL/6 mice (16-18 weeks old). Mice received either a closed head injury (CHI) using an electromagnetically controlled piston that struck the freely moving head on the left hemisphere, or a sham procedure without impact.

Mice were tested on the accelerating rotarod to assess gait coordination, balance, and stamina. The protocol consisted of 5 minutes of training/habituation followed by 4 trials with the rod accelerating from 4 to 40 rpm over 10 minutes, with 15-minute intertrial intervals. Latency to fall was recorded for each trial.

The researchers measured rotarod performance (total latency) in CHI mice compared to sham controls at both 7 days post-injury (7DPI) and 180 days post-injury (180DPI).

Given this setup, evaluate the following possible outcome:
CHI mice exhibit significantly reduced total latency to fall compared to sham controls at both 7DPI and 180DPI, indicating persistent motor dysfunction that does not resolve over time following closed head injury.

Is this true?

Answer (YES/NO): NO